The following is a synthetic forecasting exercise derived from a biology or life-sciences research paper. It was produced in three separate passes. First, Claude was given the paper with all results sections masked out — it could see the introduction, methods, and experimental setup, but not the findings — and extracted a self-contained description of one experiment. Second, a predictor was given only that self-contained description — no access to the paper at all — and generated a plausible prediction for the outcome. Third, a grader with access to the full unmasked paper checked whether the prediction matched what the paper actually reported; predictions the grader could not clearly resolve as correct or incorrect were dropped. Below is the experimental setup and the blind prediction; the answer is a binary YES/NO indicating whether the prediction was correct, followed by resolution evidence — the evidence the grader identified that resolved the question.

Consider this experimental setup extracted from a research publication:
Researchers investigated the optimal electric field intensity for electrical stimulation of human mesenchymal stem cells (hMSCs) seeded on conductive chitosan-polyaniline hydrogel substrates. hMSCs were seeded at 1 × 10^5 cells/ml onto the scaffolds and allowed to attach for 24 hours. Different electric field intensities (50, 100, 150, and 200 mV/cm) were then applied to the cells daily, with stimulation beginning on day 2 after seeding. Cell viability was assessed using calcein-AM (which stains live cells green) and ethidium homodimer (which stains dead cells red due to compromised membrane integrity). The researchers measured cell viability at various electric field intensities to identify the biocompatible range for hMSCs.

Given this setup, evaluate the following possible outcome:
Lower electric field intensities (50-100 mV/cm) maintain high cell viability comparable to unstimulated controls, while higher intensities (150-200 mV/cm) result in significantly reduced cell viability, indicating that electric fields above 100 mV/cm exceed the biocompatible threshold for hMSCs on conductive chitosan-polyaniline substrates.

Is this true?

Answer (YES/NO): YES